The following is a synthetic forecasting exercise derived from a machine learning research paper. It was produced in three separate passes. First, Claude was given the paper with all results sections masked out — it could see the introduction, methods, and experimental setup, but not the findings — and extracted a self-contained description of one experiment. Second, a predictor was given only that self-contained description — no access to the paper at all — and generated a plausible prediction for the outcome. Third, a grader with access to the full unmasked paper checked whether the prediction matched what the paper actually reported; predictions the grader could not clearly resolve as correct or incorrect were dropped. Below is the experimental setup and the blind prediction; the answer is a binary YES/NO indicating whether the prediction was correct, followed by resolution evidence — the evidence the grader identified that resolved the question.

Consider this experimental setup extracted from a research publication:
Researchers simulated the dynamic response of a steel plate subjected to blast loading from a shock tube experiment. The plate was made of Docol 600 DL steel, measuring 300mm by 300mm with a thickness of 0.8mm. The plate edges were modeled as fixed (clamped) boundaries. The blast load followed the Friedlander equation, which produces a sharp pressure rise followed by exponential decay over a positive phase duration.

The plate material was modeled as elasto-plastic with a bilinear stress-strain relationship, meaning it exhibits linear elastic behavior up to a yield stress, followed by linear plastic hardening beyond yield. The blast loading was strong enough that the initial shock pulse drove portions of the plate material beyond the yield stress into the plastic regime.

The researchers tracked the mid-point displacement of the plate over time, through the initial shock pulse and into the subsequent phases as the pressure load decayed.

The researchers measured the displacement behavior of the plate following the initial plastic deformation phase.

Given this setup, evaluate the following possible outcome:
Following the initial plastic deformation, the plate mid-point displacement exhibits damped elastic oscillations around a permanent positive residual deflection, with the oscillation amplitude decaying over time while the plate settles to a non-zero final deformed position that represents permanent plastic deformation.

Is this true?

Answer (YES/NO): YES